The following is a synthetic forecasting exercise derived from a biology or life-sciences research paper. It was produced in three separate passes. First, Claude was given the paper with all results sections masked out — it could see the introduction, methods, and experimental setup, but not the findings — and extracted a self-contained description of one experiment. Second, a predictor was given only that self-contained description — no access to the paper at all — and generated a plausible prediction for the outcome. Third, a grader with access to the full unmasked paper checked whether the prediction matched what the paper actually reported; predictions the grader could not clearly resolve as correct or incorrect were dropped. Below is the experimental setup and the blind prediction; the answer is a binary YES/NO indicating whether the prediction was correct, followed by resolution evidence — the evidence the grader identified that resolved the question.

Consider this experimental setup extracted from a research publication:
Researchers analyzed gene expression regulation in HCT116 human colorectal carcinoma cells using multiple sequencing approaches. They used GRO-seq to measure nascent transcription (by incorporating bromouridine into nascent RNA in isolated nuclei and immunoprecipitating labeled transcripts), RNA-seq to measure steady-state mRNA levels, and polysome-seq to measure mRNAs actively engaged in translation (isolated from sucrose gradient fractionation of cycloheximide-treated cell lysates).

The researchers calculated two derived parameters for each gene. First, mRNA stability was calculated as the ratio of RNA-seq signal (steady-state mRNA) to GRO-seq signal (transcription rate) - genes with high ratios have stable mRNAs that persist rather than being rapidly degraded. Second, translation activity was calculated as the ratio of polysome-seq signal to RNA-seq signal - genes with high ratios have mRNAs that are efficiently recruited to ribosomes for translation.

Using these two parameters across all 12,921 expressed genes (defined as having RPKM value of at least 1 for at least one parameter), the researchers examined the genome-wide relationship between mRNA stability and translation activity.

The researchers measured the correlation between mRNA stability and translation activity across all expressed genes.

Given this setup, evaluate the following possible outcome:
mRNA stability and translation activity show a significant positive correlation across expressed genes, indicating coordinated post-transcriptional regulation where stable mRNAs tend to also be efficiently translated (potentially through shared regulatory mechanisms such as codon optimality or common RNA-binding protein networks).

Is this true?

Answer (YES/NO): YES